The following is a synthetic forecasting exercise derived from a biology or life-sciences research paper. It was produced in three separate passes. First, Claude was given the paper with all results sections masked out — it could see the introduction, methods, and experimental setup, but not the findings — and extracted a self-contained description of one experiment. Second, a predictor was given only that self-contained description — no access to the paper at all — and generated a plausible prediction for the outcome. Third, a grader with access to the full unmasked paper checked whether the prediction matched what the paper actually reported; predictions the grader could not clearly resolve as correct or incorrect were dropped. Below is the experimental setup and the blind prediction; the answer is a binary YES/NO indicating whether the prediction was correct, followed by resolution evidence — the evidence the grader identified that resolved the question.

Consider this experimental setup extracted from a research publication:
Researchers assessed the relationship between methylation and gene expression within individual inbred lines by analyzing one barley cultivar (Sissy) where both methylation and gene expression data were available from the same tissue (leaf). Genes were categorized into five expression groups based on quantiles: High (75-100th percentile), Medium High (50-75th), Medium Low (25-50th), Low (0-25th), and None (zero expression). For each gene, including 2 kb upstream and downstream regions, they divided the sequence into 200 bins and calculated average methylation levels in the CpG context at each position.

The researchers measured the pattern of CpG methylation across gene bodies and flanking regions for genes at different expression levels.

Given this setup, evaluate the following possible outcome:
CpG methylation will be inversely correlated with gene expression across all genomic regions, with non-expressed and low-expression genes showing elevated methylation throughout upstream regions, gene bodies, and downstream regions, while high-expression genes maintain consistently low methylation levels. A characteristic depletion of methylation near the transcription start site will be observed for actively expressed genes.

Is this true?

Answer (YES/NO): NO